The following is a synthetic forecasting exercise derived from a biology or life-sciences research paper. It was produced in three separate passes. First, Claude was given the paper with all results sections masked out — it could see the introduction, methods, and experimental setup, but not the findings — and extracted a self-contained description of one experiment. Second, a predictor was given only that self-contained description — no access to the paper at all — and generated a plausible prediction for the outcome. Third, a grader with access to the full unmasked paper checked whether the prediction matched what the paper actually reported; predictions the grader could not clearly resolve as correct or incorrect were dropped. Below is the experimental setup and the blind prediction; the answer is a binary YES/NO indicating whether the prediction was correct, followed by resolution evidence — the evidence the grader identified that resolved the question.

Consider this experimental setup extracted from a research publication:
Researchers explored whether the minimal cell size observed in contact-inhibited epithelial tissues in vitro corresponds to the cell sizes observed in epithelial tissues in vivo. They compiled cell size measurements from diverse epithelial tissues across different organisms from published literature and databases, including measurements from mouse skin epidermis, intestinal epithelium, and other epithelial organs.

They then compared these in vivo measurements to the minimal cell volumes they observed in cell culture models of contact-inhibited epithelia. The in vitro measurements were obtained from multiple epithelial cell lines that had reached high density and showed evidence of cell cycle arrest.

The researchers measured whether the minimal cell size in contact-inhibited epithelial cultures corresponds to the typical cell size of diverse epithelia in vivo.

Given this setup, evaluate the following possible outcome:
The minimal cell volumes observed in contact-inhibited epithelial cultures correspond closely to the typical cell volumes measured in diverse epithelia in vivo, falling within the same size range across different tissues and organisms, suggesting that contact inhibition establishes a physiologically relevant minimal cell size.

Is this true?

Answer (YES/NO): YES